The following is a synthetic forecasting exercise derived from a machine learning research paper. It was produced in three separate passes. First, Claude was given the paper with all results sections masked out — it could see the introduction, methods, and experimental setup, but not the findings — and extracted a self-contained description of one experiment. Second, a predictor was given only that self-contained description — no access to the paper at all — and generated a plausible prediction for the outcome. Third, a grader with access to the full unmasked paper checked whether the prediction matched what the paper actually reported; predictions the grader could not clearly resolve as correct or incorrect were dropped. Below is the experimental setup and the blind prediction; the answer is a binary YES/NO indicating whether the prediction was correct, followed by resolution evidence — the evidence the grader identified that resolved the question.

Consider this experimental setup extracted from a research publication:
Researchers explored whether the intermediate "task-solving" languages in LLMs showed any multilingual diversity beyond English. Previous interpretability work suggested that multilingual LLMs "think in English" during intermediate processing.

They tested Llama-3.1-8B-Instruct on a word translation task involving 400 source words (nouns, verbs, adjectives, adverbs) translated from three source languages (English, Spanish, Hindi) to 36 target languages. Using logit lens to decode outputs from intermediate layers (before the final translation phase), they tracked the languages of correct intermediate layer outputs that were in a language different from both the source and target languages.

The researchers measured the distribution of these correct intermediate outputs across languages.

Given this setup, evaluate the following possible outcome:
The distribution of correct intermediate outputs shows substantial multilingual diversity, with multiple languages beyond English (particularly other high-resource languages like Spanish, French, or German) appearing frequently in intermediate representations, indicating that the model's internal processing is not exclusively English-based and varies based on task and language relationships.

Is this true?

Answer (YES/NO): NO